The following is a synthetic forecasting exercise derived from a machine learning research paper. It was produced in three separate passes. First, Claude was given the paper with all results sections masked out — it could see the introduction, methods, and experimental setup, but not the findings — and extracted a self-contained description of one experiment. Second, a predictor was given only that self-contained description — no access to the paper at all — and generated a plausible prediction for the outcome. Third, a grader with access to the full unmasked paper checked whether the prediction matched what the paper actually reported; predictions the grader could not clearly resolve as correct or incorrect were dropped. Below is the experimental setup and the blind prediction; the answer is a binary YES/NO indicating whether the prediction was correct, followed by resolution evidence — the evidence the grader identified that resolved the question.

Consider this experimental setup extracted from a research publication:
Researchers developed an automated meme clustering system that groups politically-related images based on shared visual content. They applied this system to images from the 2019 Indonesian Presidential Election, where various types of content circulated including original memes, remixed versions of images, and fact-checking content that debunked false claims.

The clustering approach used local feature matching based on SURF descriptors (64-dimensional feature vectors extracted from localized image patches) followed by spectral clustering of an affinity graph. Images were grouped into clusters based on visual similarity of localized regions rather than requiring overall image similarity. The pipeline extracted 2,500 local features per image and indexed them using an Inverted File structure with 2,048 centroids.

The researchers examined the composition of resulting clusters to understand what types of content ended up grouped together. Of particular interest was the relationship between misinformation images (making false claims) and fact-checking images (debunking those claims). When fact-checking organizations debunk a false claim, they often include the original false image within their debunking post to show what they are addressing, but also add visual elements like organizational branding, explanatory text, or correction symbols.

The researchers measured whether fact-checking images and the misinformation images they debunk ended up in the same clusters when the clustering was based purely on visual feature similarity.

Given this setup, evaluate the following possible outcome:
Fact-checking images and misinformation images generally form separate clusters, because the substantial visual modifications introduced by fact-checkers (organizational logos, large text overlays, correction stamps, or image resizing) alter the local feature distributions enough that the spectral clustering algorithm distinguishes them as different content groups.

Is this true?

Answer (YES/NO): NO